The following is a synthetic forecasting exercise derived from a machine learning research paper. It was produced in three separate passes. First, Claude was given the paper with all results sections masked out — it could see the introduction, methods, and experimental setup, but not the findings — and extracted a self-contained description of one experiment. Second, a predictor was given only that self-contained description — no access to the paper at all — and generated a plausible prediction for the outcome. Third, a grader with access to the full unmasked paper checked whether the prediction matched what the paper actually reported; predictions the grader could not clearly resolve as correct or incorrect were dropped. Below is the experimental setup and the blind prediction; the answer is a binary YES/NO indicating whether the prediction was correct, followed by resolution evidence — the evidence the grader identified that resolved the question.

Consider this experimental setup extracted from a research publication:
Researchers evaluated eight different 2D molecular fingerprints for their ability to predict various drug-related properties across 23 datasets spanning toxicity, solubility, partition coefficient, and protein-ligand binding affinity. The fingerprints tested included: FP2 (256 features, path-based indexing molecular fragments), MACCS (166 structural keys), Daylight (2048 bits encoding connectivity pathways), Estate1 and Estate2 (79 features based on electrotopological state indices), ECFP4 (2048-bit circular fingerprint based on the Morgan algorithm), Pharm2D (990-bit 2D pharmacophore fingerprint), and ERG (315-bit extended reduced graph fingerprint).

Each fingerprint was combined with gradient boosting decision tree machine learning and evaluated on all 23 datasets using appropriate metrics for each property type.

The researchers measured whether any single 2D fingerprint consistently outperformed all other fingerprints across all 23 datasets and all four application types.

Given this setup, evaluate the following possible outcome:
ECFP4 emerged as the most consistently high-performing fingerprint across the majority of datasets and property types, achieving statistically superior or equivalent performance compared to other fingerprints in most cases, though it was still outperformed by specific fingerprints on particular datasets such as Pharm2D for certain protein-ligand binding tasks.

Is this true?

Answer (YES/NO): NO